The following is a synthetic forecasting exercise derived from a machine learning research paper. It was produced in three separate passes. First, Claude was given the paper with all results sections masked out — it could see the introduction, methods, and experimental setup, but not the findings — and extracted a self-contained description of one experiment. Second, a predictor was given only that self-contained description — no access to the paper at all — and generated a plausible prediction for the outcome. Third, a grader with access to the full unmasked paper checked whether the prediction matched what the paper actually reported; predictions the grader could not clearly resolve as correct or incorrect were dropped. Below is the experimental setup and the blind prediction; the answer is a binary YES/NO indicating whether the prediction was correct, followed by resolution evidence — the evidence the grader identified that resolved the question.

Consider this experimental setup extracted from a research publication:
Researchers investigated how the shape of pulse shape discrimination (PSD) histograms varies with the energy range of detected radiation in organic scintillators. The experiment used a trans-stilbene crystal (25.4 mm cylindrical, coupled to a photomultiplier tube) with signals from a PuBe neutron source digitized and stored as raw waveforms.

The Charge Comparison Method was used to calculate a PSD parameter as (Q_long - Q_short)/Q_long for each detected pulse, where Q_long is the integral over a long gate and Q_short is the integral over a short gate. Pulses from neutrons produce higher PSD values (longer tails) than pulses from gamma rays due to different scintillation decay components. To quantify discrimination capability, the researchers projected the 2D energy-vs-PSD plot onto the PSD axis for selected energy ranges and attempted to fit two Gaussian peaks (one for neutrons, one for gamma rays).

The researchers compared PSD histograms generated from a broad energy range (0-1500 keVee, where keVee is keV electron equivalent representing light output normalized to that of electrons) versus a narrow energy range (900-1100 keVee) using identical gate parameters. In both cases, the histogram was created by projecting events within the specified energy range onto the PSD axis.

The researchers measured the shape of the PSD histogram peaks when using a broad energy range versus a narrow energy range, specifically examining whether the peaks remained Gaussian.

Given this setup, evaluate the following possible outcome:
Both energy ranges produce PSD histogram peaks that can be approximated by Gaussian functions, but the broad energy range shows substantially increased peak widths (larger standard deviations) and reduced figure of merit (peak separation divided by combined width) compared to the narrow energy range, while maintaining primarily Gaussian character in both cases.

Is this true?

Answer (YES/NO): NO